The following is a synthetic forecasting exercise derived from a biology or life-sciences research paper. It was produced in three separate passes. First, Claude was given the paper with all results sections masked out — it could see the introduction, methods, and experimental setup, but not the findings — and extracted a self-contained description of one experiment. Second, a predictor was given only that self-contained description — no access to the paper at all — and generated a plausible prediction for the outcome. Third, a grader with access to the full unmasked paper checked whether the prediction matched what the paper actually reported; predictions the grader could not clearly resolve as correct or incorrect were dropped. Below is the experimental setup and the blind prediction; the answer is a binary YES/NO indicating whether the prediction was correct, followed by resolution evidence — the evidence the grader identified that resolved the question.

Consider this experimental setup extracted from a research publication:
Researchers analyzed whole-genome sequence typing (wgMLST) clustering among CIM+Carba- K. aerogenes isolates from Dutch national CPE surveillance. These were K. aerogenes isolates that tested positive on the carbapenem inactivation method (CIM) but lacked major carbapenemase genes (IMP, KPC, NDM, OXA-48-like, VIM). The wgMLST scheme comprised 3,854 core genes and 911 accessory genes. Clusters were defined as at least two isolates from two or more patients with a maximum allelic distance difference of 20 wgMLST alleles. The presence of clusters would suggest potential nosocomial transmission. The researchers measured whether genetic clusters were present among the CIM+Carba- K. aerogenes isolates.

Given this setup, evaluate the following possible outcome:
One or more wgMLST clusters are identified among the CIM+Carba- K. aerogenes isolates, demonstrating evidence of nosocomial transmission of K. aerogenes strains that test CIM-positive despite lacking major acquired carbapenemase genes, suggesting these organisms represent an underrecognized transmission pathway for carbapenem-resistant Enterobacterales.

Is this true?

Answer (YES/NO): NO